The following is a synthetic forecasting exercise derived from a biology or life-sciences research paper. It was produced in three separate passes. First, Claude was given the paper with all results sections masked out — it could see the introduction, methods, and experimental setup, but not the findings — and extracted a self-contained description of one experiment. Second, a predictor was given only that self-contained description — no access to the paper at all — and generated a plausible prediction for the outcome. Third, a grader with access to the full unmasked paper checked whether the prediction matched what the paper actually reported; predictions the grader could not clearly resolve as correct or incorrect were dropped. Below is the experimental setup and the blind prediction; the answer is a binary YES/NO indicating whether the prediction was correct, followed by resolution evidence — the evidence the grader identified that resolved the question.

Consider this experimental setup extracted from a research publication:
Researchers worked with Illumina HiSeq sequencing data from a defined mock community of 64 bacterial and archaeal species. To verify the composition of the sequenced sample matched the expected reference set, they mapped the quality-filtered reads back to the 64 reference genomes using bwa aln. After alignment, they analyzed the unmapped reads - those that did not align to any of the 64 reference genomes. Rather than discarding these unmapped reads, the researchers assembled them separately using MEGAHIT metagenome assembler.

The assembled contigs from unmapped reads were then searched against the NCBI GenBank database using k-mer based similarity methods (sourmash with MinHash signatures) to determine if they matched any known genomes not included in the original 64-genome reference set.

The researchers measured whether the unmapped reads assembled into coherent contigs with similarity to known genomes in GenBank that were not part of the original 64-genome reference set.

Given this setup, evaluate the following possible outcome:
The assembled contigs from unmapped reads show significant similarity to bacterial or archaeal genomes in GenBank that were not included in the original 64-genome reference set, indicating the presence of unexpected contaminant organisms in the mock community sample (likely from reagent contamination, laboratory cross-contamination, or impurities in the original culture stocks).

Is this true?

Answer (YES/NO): NO